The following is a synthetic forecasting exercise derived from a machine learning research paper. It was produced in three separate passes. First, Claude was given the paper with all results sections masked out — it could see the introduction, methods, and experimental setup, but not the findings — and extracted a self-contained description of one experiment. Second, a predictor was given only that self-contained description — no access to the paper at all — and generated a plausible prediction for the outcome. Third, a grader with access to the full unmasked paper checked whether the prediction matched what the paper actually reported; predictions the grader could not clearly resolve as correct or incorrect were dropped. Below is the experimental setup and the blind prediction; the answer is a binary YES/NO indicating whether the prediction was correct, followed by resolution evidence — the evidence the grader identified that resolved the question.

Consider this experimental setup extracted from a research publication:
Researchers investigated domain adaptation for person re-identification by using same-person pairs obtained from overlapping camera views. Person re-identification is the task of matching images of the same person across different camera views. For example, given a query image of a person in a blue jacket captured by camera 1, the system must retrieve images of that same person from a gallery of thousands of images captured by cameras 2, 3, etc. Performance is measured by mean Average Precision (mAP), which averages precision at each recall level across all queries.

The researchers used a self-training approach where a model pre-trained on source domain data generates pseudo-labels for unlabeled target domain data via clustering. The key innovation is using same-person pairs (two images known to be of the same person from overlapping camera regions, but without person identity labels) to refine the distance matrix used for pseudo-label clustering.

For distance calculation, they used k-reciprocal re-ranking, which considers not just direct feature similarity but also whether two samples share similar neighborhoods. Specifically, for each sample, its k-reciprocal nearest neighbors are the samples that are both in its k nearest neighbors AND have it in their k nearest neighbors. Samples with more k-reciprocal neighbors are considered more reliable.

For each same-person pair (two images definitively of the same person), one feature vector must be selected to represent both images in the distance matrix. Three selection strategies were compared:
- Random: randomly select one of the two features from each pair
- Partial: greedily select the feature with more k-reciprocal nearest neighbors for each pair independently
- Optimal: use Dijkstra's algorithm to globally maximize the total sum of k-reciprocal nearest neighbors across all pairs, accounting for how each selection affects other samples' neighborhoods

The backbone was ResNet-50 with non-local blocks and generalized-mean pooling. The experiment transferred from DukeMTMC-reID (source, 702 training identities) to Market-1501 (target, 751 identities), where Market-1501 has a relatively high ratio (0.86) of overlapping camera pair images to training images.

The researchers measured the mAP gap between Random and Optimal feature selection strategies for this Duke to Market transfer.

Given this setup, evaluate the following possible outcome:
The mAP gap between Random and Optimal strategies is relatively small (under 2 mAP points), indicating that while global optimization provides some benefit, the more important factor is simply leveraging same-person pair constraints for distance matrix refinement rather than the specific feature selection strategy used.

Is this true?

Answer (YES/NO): YES